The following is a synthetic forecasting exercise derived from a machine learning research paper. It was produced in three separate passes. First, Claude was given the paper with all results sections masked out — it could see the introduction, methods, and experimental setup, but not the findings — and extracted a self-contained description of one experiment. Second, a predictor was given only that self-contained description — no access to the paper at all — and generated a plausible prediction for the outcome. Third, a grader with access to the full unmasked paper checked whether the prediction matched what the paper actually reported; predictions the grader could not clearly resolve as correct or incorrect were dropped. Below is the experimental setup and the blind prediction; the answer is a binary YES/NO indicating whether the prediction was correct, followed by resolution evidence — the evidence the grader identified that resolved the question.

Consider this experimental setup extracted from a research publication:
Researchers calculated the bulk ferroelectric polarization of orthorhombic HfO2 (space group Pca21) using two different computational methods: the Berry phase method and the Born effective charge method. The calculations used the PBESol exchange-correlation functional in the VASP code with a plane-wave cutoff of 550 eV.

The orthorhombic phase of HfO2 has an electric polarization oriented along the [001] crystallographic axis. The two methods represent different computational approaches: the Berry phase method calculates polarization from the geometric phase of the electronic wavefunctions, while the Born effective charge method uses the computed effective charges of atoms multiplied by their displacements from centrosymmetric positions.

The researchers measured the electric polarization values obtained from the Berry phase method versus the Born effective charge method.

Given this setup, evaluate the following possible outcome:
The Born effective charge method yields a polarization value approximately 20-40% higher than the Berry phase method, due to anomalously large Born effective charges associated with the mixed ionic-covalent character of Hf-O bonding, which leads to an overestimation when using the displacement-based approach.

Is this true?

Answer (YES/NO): NO